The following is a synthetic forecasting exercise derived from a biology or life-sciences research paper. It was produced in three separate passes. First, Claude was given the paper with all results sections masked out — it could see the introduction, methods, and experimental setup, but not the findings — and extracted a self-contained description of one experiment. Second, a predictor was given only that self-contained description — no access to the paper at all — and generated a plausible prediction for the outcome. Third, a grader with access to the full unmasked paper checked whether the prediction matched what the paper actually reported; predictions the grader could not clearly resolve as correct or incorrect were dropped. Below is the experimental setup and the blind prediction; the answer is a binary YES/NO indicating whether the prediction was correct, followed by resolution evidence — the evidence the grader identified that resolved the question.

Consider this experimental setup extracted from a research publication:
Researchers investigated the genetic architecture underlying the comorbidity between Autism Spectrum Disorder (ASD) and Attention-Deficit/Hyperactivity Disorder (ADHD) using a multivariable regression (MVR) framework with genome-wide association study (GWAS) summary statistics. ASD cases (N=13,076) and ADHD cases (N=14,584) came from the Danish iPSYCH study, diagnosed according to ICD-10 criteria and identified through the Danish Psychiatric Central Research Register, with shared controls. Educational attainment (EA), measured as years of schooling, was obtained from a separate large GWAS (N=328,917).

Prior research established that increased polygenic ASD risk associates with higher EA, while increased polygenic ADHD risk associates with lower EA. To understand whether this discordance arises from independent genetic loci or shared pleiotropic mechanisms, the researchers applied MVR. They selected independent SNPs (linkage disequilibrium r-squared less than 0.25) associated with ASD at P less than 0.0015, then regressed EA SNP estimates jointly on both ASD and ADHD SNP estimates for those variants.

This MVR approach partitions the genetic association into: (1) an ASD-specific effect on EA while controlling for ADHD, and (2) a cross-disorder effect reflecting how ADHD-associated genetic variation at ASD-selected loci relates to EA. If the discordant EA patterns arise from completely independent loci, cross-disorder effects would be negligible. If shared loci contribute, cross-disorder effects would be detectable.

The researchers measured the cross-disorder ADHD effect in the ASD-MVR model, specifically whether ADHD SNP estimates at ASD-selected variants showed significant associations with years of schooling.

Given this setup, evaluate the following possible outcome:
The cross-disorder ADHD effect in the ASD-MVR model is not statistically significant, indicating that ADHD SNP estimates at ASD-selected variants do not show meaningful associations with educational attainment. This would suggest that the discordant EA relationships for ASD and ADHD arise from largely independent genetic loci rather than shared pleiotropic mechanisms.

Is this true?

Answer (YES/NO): NO